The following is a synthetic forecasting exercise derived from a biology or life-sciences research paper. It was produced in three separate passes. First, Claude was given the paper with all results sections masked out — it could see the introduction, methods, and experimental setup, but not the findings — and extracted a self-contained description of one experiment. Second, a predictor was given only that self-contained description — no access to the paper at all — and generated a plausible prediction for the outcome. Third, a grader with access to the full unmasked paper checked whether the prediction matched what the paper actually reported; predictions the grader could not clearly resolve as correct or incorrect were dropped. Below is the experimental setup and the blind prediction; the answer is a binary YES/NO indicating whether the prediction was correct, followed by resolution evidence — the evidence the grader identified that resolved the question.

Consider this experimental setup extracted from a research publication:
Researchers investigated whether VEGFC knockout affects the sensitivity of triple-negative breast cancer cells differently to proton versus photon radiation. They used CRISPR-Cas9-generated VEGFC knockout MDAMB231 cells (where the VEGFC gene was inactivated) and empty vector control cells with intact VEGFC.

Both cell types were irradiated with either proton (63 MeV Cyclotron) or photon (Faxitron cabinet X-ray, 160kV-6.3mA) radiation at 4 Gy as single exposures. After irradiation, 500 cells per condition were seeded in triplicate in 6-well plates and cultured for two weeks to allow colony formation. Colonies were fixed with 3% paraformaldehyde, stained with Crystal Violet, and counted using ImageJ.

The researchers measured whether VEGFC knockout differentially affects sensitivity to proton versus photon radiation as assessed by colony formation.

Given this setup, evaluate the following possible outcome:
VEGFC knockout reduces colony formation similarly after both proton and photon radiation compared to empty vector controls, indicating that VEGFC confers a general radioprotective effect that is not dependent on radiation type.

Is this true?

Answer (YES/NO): YES